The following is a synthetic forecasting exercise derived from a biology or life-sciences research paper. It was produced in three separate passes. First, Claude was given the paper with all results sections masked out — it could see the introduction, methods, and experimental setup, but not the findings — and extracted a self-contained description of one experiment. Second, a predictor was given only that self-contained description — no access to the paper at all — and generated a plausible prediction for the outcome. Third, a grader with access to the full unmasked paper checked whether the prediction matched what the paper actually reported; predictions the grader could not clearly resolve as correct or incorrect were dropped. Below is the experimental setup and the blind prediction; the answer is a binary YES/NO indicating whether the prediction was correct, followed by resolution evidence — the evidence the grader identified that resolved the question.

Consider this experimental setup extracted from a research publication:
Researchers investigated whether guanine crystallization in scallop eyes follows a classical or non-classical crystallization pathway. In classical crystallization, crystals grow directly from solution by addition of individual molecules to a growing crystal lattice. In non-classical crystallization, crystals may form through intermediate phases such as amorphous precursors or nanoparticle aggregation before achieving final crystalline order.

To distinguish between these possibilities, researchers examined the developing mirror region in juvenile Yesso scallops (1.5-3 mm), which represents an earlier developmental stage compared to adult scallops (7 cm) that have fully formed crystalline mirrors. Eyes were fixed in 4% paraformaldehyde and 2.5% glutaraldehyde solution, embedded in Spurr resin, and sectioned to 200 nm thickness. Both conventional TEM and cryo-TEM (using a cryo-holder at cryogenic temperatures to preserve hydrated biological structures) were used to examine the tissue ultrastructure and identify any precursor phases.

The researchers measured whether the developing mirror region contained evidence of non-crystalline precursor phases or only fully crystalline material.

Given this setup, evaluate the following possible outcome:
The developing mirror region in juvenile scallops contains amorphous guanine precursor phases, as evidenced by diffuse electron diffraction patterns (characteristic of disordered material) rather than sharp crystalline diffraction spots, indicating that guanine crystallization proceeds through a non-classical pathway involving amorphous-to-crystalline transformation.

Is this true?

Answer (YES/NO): NO